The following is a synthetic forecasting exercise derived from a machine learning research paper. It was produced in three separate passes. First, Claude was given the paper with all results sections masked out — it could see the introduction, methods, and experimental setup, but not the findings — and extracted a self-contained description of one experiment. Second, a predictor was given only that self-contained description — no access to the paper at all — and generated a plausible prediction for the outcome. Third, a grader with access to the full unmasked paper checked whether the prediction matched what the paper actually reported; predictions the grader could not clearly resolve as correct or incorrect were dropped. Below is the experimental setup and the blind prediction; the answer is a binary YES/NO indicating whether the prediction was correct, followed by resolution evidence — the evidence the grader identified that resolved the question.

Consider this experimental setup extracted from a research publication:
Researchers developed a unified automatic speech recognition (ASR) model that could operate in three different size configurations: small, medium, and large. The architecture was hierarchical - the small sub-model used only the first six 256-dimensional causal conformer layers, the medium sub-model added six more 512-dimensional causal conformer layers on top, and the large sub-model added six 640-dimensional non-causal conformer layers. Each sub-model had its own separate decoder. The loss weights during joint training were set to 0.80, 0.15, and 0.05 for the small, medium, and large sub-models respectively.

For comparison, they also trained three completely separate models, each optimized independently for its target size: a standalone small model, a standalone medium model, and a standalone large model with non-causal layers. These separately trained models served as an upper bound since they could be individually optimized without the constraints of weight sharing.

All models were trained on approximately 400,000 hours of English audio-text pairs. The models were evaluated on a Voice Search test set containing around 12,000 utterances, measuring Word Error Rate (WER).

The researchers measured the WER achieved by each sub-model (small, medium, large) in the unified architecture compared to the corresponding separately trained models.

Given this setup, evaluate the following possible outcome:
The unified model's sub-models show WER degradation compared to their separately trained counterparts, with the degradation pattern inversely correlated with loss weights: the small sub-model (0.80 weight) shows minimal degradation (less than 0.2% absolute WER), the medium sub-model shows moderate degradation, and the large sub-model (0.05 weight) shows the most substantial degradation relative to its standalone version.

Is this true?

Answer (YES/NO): NO